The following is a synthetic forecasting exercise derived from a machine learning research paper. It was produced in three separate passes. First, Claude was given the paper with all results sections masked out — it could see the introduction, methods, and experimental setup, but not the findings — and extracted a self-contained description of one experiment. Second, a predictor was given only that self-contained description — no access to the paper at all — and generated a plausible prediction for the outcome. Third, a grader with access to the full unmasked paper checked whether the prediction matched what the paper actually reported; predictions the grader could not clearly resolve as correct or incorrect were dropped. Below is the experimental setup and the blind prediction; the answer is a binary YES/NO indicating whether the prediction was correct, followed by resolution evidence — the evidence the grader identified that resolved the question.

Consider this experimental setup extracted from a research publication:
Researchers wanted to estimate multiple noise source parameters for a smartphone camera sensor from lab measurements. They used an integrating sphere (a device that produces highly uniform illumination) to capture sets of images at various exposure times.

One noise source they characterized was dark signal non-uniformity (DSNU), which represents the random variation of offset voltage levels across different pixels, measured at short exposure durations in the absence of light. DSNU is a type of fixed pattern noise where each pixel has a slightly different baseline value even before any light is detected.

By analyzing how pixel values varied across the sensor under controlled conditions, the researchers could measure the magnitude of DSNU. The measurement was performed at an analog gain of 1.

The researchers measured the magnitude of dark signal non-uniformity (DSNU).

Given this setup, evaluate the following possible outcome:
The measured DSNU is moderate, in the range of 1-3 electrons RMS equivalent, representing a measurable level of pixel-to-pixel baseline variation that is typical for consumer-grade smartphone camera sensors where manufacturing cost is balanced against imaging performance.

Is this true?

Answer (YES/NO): NO